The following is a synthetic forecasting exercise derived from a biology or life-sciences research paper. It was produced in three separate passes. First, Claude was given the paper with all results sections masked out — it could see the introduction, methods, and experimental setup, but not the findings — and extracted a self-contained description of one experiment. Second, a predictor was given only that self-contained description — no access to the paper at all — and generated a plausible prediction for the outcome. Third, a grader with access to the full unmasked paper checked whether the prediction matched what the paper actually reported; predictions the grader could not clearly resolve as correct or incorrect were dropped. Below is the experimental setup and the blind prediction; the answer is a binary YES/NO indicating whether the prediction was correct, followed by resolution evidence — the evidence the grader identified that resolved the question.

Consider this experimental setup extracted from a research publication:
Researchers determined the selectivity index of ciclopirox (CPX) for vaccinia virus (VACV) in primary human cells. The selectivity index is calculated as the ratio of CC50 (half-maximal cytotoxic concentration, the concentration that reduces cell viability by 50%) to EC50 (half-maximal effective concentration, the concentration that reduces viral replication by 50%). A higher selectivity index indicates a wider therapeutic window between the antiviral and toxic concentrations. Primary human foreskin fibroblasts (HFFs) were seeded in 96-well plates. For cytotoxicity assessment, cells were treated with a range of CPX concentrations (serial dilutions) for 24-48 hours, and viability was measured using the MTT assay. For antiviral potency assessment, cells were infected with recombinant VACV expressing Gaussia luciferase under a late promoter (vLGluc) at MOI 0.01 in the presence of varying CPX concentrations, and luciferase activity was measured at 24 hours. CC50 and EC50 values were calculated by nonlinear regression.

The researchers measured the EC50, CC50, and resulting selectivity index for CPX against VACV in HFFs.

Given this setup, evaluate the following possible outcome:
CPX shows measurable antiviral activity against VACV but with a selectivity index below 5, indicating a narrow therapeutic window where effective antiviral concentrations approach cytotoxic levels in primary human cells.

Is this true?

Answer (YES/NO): NO